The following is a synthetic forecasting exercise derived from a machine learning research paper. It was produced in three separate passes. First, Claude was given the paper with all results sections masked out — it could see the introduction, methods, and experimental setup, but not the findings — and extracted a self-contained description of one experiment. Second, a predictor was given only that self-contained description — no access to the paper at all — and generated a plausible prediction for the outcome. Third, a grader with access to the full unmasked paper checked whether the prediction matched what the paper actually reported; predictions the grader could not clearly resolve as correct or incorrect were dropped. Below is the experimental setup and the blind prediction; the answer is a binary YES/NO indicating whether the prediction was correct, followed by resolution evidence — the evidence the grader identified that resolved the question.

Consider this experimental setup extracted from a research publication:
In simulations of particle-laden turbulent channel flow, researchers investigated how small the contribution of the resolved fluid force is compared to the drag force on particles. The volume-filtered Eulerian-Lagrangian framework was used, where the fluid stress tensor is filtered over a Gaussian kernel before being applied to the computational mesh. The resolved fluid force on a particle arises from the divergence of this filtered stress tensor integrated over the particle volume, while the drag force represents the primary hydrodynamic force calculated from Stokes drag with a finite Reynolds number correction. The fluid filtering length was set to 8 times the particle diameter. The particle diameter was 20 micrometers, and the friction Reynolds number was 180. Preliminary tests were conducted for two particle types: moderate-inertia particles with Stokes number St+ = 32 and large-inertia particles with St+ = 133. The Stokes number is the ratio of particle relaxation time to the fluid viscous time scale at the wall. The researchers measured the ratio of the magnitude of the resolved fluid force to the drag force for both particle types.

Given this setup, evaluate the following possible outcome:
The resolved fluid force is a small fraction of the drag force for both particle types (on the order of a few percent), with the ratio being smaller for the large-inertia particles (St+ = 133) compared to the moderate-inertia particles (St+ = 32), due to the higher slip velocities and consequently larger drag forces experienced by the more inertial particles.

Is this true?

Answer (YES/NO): NO